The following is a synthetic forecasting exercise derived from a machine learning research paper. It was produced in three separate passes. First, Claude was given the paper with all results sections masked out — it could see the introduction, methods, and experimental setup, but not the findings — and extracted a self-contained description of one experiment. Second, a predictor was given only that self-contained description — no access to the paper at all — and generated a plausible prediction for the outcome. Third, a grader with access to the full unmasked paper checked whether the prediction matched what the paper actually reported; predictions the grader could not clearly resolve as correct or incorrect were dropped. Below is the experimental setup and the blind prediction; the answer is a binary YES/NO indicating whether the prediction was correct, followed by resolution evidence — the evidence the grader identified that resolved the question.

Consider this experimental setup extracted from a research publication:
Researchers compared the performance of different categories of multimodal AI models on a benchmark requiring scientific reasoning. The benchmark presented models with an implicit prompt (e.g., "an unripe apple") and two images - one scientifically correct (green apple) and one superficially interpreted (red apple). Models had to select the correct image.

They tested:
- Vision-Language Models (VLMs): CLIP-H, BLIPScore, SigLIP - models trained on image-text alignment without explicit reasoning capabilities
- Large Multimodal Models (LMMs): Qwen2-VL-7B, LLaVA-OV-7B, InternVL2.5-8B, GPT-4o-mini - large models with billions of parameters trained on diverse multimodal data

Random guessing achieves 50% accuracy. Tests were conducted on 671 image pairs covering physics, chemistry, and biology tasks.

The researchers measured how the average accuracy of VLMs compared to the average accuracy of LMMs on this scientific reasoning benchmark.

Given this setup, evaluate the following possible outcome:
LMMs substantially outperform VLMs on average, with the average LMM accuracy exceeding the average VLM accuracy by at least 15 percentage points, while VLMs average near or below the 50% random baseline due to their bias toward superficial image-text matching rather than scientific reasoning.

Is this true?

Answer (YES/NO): NO